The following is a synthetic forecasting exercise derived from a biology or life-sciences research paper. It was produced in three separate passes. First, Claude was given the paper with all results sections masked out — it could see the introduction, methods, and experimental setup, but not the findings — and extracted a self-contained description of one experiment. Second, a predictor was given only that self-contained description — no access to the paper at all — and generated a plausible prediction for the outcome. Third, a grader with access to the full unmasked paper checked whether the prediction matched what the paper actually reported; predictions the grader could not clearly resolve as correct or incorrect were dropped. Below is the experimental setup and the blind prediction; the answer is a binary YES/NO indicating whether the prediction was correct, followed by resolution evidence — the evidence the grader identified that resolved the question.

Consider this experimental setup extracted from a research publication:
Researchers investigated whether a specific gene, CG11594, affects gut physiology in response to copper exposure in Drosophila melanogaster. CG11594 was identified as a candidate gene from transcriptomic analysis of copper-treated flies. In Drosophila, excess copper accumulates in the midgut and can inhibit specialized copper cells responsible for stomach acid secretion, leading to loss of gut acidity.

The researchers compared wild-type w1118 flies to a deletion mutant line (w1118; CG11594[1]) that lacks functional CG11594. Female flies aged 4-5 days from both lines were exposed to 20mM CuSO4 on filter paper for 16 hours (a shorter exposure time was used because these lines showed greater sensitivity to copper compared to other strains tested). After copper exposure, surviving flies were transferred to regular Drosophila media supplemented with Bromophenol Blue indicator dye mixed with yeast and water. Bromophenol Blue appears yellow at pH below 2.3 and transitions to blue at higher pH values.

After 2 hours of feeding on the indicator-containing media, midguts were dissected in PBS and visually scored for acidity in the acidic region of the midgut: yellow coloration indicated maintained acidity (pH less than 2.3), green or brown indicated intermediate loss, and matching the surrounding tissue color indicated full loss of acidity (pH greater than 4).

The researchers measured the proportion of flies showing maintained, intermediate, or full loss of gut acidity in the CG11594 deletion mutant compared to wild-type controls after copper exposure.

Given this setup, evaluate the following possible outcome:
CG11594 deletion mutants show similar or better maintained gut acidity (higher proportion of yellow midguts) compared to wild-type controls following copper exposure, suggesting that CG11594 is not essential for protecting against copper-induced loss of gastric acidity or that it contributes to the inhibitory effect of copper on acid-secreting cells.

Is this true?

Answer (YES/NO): NO